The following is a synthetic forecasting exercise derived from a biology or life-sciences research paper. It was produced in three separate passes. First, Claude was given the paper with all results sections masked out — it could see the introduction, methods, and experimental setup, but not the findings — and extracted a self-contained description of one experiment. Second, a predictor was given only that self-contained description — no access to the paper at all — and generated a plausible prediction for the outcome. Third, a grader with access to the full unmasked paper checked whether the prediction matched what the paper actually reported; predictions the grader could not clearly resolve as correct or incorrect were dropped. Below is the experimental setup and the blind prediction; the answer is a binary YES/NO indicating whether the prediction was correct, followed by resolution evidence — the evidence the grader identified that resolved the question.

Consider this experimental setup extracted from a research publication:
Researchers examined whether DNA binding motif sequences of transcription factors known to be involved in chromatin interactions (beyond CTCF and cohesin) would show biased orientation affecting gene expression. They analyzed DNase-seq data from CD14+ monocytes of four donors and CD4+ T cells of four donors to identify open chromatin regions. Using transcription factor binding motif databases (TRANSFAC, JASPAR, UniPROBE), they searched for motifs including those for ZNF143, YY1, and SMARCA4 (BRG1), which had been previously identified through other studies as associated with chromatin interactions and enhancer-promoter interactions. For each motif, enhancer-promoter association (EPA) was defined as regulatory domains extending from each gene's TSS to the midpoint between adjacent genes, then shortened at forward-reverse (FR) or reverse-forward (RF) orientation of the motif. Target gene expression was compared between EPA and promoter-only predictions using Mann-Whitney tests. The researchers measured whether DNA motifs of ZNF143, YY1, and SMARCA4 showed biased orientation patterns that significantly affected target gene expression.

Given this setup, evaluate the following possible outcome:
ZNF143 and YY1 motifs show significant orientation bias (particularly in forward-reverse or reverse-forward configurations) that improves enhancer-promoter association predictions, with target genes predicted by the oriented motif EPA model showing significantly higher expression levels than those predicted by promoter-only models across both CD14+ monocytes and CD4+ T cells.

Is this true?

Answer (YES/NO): YES